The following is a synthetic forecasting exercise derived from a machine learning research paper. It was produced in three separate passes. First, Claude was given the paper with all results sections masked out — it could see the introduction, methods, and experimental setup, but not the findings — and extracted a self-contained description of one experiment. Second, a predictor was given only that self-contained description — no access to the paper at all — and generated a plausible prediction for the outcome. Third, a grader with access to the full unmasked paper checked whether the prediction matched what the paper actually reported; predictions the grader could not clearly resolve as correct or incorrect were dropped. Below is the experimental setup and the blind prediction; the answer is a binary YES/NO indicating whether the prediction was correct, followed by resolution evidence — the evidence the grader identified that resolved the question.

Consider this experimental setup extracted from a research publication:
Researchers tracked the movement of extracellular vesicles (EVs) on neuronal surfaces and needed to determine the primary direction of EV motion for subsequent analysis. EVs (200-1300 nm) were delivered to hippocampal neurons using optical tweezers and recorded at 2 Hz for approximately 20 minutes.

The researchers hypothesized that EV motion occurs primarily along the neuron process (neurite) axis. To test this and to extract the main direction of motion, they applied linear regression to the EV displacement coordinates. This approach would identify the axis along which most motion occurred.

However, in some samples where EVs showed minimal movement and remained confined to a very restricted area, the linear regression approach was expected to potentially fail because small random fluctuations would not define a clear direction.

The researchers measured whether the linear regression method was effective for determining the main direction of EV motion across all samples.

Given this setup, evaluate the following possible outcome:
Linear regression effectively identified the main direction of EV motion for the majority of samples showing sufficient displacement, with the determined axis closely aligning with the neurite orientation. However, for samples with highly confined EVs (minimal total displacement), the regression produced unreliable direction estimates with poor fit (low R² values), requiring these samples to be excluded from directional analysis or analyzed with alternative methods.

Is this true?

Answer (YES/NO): NO